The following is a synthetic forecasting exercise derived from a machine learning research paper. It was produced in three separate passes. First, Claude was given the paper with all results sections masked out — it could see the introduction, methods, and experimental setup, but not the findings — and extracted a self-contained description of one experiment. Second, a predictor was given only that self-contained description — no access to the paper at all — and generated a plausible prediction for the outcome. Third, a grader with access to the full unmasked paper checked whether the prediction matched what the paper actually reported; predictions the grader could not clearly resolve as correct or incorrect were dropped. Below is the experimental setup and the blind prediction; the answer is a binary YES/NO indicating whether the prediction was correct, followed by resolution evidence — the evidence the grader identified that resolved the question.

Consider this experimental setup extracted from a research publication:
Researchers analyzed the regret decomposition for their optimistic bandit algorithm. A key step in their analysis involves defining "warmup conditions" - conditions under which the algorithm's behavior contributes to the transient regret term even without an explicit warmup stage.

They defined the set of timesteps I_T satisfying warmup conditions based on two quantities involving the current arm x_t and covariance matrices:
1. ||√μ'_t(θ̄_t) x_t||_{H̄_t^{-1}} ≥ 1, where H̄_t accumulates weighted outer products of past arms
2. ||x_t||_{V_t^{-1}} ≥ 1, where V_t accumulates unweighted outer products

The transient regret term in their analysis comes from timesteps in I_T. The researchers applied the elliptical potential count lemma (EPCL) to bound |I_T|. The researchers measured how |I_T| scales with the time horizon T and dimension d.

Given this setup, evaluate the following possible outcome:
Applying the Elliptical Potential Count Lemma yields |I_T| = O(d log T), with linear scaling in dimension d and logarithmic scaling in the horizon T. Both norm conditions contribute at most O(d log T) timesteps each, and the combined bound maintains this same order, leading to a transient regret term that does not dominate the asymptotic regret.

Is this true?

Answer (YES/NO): NO